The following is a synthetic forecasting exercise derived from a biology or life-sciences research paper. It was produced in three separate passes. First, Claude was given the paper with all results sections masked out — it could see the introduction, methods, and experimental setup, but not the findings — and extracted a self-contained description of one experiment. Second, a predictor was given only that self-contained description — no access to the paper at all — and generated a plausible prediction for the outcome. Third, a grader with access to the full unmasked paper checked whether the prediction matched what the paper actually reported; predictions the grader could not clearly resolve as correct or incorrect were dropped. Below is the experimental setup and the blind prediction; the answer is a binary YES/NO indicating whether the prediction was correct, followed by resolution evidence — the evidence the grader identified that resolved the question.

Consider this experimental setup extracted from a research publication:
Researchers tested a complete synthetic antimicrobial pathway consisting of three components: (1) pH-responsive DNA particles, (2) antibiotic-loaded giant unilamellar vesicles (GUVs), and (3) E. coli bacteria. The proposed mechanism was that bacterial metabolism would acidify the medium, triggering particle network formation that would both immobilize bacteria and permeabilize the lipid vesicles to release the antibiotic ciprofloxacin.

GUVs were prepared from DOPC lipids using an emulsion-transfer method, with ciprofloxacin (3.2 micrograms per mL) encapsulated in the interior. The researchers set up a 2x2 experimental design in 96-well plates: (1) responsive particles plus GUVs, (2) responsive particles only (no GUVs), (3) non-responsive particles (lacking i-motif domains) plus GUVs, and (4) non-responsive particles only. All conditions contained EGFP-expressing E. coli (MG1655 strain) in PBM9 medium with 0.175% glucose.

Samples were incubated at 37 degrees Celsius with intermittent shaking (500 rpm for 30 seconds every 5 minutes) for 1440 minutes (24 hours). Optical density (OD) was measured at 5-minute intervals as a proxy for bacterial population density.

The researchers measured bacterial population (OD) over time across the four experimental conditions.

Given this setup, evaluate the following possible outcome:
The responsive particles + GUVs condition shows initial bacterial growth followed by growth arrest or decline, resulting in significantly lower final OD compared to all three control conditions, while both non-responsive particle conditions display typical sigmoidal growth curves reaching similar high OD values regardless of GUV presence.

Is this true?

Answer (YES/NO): YES